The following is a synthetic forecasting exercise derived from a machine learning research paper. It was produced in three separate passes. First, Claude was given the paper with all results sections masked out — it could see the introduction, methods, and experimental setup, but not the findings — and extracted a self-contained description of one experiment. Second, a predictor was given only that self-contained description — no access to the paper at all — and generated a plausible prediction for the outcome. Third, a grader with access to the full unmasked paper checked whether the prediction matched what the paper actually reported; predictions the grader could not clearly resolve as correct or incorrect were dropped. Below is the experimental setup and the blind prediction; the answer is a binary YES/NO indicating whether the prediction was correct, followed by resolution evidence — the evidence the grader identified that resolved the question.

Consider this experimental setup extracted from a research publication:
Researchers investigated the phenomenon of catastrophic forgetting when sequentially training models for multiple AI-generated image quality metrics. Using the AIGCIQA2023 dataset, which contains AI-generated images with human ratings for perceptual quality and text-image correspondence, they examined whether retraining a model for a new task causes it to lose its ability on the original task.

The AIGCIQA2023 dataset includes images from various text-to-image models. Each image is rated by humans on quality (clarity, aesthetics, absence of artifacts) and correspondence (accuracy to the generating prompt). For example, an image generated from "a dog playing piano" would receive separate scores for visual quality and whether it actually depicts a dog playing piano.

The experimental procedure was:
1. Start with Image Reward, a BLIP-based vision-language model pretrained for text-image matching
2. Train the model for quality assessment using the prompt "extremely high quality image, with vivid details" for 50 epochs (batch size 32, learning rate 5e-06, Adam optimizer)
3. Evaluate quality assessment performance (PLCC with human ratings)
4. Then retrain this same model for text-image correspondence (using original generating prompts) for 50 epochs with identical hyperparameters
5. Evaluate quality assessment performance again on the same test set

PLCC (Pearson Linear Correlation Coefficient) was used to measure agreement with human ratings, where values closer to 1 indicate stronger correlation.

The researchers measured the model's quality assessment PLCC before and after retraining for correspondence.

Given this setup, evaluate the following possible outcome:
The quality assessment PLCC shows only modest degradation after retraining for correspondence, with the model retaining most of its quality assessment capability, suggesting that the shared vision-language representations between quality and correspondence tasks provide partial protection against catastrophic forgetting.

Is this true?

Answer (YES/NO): NO